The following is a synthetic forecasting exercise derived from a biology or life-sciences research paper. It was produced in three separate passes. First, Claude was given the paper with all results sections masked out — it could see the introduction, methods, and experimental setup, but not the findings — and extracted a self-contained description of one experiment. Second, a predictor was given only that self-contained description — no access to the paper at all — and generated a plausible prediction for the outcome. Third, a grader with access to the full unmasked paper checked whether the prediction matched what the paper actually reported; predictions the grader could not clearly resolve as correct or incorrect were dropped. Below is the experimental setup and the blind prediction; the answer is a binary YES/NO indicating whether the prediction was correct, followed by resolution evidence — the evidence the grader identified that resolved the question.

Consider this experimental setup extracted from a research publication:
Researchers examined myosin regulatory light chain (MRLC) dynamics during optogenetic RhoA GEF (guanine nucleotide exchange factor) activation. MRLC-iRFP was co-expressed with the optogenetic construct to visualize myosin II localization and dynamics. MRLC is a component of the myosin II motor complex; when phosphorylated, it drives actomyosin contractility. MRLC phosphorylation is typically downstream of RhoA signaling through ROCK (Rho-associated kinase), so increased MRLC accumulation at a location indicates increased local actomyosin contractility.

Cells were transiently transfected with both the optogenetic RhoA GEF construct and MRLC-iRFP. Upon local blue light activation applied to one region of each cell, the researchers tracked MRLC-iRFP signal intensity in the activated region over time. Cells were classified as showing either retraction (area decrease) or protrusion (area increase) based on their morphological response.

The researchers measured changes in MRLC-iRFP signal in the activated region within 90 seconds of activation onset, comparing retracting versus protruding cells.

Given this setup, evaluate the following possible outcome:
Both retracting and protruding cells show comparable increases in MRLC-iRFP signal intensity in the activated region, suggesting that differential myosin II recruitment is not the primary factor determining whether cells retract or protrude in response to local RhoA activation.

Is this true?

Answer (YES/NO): NO